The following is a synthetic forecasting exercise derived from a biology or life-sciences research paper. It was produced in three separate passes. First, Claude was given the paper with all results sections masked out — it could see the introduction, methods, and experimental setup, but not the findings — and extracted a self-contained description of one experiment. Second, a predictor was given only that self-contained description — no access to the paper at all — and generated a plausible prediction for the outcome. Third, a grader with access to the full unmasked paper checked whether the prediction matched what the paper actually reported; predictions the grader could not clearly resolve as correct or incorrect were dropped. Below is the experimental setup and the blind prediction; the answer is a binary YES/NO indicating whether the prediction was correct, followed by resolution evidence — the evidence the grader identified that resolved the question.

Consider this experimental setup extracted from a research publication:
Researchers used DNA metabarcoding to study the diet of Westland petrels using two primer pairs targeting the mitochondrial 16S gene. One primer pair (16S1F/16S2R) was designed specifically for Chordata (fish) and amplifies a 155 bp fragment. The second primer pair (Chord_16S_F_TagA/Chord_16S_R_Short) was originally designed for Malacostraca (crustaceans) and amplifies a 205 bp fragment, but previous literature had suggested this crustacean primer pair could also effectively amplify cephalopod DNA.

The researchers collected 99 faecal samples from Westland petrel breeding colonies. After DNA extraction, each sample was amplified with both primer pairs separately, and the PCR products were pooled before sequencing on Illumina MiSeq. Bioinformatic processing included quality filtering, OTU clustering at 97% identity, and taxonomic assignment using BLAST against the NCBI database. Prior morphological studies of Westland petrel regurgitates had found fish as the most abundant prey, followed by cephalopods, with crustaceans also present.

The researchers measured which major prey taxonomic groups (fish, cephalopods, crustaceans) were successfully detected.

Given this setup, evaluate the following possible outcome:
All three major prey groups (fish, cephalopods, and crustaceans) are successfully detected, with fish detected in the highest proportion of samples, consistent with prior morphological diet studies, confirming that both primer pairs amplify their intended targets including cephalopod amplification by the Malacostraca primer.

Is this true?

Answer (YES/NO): NO